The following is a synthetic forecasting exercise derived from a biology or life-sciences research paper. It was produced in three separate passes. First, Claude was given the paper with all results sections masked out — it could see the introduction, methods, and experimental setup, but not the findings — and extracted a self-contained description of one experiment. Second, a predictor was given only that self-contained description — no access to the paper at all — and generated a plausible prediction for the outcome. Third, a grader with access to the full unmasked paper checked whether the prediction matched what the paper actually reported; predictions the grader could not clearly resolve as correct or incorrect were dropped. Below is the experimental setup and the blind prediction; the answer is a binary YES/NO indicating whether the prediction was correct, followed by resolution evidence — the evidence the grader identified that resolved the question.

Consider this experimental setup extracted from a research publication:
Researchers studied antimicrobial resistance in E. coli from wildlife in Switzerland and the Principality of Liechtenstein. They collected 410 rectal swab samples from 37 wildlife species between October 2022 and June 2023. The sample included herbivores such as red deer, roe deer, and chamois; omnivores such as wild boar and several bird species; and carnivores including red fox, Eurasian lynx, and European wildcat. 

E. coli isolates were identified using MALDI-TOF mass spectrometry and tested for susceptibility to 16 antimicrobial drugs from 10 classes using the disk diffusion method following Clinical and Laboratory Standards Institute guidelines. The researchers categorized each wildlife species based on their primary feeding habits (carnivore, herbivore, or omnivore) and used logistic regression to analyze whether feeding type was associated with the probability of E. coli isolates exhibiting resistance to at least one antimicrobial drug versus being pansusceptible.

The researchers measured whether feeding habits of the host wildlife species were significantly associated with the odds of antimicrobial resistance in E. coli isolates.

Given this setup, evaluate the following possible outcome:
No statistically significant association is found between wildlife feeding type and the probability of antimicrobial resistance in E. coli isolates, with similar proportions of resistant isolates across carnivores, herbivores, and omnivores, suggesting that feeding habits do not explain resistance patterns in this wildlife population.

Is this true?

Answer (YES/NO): NO